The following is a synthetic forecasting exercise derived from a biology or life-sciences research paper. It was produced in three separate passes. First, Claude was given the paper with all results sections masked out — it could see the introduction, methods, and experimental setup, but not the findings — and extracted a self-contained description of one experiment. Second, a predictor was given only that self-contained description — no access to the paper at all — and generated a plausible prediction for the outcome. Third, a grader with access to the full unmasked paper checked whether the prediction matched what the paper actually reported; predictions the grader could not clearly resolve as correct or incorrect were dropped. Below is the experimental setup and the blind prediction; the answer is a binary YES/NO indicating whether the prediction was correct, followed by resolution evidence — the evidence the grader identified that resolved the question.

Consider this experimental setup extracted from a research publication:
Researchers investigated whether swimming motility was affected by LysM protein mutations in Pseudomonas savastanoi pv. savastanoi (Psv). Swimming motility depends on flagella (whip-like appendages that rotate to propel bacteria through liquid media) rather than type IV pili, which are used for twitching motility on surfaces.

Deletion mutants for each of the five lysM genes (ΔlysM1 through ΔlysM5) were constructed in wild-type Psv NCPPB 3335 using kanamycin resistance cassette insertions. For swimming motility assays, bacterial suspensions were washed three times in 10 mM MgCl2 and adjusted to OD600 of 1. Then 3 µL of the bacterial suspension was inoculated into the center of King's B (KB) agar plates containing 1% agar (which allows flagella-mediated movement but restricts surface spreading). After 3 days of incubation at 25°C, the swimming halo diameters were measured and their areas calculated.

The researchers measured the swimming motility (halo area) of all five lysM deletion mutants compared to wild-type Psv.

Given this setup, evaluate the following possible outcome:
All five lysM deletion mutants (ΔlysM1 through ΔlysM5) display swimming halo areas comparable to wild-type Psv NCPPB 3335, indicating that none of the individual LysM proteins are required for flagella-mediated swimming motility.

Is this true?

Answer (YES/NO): NO